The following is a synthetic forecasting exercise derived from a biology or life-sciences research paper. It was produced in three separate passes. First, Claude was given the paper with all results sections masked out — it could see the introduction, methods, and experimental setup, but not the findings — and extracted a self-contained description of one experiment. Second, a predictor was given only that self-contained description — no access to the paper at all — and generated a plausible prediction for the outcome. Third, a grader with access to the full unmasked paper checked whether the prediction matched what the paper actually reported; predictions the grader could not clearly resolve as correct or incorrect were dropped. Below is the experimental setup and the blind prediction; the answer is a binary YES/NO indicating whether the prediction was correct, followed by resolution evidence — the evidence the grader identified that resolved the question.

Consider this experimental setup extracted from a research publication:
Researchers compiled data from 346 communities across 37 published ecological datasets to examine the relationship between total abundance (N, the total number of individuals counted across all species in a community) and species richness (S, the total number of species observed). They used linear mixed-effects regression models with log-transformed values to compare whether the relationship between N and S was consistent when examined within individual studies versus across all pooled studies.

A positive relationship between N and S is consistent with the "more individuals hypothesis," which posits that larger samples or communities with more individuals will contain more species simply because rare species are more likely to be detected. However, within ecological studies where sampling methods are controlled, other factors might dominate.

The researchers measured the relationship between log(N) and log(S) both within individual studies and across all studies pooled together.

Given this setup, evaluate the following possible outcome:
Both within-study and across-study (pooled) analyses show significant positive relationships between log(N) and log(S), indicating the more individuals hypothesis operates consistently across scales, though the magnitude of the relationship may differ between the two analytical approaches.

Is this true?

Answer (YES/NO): NO